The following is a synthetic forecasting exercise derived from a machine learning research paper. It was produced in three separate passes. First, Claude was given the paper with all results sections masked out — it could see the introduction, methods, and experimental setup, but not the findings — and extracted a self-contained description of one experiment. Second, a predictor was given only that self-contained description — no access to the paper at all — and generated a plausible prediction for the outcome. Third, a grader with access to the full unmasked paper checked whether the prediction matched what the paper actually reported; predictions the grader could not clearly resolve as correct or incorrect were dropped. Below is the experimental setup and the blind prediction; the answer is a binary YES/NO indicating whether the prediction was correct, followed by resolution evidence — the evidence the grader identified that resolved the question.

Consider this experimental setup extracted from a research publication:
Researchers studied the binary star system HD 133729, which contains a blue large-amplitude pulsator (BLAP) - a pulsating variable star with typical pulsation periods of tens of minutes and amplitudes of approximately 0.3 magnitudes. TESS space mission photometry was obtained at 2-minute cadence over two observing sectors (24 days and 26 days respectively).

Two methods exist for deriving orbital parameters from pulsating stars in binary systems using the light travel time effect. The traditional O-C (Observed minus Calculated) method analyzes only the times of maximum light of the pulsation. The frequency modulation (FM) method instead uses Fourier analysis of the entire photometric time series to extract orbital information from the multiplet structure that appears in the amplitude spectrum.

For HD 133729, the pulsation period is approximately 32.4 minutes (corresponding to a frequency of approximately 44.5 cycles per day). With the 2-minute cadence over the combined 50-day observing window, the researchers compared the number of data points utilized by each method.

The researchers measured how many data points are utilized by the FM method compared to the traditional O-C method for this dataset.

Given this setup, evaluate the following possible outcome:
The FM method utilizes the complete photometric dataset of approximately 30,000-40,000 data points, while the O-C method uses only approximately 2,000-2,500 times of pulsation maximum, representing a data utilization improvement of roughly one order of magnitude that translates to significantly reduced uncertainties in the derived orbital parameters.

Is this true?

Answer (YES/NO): NO